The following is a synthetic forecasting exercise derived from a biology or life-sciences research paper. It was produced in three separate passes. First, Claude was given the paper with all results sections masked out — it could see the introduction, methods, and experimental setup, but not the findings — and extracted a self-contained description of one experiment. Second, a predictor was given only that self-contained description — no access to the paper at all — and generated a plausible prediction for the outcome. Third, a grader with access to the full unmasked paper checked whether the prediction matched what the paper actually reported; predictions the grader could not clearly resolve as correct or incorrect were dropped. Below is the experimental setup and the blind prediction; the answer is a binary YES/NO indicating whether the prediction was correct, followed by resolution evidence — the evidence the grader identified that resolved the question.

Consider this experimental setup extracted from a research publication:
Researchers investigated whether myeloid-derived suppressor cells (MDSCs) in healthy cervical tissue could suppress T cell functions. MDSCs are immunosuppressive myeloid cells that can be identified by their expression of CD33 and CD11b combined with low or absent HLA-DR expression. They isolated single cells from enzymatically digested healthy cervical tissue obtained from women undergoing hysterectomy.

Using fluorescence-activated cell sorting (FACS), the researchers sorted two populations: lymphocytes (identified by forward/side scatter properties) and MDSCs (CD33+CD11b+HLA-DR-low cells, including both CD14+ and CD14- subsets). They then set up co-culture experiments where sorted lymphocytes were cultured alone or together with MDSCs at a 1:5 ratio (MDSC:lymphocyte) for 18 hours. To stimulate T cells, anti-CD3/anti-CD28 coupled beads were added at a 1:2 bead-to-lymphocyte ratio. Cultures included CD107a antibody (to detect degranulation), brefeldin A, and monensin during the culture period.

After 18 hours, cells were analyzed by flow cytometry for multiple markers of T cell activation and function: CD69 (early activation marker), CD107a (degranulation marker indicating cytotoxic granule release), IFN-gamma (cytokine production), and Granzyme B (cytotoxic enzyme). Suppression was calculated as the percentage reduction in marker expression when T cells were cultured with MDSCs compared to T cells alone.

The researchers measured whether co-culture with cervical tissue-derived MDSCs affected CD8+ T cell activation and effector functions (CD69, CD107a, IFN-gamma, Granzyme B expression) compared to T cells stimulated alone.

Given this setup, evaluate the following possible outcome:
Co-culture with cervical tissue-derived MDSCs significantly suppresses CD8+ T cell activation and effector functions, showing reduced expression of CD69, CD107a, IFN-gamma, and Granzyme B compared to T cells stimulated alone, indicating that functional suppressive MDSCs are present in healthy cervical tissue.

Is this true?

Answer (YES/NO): NO